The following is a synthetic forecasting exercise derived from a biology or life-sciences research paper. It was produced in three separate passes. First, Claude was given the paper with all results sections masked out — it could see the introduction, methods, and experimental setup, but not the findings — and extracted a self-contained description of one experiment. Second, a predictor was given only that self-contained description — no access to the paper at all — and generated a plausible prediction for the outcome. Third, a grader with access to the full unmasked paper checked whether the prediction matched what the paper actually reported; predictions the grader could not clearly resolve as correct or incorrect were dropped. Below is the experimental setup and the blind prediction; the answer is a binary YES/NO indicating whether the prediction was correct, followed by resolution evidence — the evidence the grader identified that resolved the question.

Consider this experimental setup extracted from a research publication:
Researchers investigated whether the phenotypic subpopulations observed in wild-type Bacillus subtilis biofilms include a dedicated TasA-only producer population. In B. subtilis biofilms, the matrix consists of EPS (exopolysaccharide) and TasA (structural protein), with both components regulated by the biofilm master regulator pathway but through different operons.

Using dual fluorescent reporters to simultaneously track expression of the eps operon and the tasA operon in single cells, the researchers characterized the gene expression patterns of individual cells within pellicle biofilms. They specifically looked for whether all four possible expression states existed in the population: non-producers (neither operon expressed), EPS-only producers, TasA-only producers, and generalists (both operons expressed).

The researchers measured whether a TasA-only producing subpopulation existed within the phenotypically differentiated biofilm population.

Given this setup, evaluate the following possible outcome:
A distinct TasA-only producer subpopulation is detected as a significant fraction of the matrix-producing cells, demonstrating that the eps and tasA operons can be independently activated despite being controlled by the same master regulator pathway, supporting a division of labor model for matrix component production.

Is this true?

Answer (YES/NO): NO